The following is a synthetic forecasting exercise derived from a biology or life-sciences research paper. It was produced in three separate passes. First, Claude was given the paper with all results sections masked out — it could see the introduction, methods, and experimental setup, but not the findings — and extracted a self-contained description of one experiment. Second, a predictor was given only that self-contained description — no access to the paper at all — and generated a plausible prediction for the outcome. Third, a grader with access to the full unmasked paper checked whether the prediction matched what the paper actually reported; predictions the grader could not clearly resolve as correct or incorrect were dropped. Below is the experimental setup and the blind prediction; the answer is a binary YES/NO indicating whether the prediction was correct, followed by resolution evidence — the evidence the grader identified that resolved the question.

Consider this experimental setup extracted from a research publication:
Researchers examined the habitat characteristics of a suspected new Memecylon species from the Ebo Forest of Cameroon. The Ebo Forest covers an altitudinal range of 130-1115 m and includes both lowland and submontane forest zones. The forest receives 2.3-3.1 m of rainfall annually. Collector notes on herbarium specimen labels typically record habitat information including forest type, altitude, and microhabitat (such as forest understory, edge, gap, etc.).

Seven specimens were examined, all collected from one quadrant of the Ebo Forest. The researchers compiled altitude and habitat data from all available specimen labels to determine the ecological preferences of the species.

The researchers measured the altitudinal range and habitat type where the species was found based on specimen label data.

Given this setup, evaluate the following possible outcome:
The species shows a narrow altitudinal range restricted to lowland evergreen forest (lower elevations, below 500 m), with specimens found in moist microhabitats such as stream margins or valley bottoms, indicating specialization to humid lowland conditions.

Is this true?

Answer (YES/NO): NO